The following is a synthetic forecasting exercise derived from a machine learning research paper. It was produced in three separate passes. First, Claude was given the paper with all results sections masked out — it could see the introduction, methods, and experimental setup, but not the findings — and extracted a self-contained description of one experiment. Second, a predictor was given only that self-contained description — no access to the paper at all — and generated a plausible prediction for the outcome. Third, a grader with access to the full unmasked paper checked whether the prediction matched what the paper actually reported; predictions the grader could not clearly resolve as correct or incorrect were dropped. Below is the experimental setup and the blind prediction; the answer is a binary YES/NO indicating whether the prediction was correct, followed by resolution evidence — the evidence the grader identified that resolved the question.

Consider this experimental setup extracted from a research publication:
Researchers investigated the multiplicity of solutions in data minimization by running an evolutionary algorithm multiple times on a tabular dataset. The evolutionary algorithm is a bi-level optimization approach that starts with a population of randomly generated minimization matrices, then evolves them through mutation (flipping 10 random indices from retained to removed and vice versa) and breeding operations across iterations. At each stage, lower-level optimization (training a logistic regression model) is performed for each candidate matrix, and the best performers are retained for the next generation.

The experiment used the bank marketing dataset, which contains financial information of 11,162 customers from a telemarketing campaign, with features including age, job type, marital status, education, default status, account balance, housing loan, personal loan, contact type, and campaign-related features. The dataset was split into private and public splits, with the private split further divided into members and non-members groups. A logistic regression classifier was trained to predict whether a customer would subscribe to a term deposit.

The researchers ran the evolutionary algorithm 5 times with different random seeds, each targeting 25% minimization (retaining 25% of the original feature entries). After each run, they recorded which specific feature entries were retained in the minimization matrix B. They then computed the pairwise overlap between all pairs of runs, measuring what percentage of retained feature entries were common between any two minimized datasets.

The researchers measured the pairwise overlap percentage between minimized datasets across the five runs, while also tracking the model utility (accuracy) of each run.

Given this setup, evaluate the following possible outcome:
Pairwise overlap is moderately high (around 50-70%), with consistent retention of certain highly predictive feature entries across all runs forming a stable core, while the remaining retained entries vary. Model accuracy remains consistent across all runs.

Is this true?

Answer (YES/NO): NO